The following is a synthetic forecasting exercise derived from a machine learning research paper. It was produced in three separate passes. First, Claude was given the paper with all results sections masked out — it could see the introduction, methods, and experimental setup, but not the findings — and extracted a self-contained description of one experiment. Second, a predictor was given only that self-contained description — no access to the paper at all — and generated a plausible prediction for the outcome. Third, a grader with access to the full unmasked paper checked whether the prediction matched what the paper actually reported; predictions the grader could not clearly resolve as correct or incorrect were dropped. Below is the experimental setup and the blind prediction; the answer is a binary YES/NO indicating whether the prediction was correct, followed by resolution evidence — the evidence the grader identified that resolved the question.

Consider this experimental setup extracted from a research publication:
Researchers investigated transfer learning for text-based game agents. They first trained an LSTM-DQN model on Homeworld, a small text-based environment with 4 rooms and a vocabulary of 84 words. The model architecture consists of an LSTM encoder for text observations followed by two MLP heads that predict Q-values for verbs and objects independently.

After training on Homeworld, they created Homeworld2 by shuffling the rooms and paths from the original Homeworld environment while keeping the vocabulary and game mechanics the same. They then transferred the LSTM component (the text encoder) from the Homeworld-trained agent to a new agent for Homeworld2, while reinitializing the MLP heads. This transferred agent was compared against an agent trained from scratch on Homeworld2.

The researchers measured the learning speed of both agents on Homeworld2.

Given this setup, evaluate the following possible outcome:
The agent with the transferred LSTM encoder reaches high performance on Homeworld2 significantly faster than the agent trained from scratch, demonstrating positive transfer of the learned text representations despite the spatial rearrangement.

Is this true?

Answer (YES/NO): YES